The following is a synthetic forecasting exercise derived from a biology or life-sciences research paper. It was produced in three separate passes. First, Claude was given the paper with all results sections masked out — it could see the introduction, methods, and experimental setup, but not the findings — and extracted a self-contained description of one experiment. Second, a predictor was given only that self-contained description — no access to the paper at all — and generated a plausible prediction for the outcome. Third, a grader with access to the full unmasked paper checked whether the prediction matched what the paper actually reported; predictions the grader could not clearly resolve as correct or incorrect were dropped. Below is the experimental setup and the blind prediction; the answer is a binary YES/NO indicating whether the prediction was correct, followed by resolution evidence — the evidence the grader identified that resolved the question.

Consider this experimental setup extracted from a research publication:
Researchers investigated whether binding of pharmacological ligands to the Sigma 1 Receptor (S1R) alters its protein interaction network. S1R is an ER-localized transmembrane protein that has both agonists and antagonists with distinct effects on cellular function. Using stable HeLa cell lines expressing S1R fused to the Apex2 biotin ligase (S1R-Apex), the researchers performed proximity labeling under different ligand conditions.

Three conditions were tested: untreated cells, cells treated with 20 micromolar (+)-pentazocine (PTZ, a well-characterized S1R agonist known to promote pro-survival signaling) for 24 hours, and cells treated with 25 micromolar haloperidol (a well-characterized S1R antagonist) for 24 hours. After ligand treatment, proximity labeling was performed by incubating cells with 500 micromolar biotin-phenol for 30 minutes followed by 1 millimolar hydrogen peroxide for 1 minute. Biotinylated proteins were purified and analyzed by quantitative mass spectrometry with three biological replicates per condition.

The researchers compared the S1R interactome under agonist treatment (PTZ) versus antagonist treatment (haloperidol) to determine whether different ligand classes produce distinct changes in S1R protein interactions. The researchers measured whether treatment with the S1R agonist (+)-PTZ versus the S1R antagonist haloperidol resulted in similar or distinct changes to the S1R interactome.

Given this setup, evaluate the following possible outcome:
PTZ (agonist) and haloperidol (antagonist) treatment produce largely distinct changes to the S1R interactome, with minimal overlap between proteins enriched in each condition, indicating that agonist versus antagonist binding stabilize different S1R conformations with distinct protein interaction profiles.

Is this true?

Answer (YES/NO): NO